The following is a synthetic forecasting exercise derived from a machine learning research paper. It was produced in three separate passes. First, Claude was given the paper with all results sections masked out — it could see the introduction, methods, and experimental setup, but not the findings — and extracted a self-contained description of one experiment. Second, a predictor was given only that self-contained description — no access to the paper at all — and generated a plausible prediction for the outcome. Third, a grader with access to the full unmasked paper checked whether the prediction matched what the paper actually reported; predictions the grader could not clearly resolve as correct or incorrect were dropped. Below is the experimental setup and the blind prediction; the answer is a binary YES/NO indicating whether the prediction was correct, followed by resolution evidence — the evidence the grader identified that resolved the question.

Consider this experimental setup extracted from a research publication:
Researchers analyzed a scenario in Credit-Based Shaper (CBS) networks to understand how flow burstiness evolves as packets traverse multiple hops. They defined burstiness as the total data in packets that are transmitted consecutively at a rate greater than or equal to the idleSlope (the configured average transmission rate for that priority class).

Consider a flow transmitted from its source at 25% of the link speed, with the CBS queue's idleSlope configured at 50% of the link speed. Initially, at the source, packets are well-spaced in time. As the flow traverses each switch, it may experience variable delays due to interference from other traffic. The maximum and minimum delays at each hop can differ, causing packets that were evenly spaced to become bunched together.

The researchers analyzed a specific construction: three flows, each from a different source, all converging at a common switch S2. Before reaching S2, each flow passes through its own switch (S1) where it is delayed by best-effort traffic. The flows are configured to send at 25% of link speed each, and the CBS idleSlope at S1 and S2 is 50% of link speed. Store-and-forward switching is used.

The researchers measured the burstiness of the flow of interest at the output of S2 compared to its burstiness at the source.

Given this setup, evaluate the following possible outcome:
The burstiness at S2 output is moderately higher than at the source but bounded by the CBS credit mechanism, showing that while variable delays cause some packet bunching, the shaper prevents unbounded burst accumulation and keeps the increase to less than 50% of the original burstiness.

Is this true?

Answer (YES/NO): NO